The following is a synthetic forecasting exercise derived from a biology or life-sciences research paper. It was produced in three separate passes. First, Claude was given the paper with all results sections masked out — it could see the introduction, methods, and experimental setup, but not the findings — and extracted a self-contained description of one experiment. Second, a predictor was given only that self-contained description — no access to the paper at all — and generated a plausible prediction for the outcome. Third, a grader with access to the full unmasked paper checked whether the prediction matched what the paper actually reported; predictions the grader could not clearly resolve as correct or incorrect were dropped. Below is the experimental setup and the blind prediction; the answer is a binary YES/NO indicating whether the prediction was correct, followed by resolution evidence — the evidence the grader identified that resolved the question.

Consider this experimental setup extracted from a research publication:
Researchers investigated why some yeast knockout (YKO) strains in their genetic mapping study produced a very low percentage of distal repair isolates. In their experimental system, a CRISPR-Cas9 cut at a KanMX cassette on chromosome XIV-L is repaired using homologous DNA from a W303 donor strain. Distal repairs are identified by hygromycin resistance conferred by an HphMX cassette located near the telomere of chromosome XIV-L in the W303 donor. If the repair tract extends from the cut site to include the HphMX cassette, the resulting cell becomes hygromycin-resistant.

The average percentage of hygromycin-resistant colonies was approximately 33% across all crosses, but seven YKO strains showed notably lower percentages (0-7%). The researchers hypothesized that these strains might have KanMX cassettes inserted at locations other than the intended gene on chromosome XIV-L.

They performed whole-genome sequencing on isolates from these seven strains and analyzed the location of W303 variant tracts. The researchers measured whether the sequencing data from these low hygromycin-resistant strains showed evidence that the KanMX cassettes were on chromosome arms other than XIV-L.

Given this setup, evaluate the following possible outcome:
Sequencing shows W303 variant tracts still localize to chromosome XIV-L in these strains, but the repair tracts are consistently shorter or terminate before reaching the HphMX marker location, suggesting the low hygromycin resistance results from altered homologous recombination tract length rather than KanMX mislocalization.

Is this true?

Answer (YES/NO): NO